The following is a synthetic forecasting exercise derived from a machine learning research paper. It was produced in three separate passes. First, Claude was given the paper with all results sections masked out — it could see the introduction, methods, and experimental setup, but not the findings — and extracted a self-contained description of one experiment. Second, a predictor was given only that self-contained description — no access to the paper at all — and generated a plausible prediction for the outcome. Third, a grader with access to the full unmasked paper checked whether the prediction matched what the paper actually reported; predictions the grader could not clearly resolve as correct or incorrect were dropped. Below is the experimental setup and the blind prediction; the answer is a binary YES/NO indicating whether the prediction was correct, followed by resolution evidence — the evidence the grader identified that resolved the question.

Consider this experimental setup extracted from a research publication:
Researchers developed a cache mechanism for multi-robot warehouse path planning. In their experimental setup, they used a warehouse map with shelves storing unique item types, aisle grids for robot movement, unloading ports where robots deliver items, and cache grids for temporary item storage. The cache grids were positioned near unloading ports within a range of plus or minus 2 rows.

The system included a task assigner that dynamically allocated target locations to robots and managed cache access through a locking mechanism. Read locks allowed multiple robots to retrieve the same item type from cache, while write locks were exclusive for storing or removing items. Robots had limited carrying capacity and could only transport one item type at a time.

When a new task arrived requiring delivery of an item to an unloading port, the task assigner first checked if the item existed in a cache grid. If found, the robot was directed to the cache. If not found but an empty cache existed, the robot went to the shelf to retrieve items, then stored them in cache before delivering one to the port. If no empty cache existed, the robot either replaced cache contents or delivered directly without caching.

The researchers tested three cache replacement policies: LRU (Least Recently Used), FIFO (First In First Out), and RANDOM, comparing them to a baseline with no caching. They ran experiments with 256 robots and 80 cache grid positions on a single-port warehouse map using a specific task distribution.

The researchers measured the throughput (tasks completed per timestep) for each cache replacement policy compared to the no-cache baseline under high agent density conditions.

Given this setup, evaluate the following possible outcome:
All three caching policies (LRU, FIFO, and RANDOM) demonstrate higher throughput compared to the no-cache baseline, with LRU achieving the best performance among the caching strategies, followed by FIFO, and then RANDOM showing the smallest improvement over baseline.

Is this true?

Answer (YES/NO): NO